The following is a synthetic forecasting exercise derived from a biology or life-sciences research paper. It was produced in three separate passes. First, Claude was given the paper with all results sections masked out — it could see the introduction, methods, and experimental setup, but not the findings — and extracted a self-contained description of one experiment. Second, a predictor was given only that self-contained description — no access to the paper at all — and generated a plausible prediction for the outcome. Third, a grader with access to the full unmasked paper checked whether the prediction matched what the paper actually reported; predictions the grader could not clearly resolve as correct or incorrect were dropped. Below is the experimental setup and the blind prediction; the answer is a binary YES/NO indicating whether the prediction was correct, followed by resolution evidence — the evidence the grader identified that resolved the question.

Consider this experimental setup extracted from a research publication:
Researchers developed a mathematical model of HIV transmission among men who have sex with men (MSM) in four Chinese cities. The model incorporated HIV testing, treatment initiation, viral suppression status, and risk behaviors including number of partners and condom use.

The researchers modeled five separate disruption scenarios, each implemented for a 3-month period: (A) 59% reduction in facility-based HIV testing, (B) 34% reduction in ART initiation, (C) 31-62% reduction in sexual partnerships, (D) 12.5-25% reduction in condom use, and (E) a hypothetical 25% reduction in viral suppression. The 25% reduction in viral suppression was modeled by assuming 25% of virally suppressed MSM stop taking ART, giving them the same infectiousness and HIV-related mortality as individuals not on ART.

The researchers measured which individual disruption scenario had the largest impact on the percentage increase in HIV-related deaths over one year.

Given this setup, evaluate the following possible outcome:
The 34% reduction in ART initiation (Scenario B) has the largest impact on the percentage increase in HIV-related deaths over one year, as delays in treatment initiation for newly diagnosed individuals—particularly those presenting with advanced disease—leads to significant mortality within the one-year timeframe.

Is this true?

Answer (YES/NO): NO